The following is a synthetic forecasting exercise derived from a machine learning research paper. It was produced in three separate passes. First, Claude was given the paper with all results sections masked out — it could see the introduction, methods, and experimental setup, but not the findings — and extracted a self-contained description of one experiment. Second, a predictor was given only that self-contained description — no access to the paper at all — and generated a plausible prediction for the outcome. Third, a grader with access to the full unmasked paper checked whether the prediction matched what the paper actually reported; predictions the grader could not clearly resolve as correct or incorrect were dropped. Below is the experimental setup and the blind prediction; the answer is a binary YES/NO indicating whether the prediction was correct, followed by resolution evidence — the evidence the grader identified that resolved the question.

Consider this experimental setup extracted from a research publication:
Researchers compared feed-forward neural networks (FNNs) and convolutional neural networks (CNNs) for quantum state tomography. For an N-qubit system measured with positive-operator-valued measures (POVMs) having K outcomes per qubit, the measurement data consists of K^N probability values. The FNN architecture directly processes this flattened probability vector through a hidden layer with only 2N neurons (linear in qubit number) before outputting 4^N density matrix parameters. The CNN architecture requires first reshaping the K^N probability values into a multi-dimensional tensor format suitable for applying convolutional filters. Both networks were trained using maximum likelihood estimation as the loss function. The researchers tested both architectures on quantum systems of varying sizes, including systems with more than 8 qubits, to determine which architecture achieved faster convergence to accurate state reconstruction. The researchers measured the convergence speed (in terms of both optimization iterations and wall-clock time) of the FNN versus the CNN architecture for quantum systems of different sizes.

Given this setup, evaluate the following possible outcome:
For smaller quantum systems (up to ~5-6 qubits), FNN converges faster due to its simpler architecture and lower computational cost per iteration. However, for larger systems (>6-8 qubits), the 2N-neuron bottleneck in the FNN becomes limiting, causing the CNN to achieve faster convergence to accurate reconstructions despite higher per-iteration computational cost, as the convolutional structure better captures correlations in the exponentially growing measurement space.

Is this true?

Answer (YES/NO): NO